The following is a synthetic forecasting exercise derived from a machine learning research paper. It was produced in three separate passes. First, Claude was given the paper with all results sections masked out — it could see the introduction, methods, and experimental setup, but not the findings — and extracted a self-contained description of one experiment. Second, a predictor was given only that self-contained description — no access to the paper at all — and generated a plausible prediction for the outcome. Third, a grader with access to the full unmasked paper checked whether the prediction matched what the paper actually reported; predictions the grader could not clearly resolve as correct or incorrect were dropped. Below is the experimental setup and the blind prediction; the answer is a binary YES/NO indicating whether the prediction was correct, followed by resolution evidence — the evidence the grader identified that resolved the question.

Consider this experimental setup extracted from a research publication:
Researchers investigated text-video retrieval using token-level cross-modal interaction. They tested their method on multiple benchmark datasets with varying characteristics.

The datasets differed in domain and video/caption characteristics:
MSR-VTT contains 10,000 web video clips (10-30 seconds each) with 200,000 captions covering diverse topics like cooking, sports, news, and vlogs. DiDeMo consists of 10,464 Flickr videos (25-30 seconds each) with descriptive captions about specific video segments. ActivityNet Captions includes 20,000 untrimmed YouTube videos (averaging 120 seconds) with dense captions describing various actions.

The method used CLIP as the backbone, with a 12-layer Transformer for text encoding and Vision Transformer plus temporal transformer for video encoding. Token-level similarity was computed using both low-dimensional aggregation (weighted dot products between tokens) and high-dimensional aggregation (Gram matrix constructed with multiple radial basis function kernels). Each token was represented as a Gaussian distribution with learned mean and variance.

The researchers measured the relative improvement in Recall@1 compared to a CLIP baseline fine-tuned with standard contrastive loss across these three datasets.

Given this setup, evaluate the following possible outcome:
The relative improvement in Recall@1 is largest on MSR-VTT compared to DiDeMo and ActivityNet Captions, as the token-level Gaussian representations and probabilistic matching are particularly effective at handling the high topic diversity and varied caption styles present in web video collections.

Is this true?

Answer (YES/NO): NO